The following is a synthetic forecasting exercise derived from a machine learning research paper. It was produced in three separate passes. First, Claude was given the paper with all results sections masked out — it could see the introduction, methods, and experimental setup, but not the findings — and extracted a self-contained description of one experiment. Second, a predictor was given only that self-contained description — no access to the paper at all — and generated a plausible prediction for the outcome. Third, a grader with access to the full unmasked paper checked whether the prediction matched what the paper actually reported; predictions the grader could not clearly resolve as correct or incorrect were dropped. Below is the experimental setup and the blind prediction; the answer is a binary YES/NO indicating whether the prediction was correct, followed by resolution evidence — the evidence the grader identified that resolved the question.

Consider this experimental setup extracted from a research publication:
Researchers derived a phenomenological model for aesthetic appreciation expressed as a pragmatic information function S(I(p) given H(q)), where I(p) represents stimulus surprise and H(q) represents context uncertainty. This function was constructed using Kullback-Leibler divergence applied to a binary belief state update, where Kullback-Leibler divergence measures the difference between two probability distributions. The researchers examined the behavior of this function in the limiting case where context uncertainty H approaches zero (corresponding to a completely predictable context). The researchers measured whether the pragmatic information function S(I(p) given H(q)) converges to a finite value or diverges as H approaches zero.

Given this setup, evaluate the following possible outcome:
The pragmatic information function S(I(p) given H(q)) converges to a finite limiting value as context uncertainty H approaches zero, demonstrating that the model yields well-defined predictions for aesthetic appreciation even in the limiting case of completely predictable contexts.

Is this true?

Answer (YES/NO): NO